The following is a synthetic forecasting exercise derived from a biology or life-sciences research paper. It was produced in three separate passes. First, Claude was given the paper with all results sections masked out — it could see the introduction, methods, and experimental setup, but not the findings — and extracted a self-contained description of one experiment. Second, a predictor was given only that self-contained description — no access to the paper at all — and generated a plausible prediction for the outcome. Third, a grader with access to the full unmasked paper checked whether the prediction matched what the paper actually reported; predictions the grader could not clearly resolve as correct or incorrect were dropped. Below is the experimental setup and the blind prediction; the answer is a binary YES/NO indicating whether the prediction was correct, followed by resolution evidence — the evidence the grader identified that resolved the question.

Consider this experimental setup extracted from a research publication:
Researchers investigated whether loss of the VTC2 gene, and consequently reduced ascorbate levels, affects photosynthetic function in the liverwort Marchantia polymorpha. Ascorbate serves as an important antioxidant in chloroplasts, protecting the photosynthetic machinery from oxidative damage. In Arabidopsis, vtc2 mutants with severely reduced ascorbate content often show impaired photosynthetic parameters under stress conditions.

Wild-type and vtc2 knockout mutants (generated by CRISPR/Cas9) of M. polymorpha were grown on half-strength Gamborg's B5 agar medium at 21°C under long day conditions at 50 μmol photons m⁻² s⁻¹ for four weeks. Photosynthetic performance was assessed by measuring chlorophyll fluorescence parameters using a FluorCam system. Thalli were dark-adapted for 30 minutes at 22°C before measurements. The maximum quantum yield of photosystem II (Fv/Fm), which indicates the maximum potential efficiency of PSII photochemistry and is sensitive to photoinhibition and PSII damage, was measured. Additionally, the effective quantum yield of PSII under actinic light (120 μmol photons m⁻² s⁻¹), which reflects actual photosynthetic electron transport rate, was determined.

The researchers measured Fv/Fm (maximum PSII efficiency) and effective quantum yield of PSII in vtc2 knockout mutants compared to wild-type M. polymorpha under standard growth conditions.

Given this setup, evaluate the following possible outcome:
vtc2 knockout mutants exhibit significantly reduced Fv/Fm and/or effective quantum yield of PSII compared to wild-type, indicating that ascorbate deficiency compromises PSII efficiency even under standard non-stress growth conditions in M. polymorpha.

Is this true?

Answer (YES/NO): NO